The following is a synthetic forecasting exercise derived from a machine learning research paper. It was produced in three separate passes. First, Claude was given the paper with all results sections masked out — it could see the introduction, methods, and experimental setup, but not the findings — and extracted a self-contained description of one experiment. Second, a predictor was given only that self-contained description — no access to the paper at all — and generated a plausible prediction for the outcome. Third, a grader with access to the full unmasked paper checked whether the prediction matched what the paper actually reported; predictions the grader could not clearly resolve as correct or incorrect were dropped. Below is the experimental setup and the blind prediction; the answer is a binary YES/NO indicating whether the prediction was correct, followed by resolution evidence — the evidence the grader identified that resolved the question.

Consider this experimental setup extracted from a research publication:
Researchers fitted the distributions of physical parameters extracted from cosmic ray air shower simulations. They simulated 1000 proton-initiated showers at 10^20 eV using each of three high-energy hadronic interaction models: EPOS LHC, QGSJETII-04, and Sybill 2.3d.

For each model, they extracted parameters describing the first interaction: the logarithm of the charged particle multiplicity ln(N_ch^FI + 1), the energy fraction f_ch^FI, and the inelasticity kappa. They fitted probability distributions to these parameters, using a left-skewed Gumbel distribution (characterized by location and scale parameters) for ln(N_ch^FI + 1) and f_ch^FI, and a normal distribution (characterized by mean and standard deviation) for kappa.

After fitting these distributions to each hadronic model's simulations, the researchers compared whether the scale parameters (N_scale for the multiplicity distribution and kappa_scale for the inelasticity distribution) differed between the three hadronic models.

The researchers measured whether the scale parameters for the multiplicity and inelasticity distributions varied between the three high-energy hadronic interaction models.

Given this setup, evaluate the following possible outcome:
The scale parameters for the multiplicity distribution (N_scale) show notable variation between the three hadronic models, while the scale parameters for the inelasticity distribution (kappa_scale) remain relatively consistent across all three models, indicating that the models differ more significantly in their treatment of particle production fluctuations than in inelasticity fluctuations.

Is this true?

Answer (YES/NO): NO